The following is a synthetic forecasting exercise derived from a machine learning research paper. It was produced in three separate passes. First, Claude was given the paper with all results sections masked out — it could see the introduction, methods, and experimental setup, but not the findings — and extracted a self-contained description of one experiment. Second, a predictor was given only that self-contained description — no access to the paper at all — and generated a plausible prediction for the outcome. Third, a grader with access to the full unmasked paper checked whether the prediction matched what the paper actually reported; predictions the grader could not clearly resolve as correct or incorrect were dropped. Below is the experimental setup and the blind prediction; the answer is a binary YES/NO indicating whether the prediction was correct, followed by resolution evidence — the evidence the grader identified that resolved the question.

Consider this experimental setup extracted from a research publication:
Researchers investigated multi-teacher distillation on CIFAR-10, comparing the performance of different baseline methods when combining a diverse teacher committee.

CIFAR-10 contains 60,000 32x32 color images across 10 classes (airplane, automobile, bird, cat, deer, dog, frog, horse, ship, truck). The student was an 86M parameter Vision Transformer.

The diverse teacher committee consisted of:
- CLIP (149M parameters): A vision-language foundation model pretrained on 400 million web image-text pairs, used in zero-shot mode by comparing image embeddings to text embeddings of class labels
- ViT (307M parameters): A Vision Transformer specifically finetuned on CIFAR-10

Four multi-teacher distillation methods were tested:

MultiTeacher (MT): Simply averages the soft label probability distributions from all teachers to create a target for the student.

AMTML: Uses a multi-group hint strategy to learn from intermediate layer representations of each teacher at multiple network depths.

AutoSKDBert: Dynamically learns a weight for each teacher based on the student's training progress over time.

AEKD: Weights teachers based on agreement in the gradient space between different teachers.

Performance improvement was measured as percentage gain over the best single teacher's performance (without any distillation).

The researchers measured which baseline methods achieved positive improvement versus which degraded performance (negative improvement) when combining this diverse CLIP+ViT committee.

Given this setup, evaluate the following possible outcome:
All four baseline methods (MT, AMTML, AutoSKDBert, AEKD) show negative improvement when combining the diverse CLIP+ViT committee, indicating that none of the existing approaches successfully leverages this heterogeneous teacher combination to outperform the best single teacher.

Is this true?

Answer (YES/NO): NO